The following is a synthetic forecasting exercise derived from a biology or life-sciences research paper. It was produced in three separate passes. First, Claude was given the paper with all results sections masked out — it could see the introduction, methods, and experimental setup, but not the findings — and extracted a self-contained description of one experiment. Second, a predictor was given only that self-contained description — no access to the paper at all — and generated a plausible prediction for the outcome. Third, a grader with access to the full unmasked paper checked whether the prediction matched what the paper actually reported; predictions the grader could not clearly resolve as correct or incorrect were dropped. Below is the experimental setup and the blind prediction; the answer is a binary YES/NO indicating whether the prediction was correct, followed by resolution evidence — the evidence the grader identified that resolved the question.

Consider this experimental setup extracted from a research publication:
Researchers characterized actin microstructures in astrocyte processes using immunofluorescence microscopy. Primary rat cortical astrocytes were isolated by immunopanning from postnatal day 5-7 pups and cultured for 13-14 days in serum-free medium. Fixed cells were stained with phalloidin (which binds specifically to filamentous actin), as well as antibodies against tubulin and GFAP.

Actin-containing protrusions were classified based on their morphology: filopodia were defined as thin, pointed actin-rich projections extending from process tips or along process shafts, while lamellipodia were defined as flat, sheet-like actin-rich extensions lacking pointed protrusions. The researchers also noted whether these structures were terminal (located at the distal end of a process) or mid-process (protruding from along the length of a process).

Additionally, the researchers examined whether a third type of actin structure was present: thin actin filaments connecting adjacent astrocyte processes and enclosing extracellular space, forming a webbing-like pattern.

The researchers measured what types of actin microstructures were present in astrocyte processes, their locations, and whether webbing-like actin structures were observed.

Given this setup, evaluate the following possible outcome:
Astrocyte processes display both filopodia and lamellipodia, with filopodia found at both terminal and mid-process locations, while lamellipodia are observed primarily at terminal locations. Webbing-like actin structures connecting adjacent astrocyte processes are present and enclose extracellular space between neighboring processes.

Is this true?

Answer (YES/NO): YES